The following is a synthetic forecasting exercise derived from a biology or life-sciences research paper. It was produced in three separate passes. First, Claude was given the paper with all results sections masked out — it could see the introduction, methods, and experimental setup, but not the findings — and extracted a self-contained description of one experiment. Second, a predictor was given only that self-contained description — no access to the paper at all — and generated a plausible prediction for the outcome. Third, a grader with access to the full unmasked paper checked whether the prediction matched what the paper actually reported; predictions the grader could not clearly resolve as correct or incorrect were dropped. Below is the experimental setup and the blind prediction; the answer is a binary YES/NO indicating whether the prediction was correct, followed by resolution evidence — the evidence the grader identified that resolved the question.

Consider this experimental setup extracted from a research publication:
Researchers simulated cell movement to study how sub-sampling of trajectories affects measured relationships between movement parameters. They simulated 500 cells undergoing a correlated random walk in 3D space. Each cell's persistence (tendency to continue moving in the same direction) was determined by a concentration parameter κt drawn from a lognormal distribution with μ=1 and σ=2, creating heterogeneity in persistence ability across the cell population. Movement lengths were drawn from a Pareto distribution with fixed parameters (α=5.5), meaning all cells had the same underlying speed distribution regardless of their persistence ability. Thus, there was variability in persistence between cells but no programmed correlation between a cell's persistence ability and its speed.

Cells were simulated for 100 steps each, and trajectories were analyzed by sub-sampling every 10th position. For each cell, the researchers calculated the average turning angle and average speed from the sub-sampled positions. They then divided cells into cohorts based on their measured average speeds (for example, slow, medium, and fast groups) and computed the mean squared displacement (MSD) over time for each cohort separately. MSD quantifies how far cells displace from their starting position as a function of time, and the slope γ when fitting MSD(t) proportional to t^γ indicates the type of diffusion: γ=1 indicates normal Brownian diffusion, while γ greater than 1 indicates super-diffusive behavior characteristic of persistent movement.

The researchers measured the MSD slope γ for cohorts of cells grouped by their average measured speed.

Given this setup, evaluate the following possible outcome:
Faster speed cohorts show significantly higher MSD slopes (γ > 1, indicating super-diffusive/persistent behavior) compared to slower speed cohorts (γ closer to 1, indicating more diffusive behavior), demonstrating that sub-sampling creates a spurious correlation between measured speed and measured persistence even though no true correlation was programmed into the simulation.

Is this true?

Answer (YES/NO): YES